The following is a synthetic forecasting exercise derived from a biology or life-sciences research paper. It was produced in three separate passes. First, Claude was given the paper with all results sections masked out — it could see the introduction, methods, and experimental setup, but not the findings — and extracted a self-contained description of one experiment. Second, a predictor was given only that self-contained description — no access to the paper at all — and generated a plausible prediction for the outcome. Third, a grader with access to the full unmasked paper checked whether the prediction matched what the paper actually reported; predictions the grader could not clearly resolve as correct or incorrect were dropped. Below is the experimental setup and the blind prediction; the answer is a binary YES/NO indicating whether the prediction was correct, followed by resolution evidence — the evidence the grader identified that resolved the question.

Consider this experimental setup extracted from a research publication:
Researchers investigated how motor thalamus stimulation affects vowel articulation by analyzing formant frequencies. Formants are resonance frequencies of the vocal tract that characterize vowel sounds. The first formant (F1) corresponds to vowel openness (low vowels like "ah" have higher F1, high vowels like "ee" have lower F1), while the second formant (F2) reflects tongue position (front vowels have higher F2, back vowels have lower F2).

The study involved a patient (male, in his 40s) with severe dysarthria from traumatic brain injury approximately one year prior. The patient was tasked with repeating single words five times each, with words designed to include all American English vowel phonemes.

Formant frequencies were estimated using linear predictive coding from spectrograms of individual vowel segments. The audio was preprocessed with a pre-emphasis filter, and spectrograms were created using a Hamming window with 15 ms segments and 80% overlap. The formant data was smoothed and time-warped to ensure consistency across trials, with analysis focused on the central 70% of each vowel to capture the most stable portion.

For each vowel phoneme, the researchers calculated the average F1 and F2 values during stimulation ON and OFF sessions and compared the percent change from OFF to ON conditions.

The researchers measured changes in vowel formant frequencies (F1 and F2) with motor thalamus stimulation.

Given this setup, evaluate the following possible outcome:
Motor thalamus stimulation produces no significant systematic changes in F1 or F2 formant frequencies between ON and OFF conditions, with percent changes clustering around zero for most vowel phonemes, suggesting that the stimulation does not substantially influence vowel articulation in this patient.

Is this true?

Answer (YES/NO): NO